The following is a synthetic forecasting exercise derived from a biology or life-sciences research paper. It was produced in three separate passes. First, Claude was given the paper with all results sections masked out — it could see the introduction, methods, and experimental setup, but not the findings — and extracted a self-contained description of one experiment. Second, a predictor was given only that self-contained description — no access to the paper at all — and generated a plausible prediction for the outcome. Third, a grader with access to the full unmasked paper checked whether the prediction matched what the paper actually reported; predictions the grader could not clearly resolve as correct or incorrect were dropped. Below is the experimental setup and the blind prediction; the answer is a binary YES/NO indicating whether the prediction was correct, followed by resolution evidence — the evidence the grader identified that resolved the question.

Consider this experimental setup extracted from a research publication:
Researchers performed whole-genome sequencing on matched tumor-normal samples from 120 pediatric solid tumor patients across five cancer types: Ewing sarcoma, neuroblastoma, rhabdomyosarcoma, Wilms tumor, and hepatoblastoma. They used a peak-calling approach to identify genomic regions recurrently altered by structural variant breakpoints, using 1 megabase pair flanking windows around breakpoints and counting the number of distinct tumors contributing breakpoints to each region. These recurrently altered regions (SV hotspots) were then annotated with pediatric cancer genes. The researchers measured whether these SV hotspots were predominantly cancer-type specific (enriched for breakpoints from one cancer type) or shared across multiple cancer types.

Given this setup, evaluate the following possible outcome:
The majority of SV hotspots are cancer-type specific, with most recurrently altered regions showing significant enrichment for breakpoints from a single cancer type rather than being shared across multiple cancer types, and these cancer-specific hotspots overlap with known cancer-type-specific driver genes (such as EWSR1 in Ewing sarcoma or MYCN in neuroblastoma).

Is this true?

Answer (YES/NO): YES